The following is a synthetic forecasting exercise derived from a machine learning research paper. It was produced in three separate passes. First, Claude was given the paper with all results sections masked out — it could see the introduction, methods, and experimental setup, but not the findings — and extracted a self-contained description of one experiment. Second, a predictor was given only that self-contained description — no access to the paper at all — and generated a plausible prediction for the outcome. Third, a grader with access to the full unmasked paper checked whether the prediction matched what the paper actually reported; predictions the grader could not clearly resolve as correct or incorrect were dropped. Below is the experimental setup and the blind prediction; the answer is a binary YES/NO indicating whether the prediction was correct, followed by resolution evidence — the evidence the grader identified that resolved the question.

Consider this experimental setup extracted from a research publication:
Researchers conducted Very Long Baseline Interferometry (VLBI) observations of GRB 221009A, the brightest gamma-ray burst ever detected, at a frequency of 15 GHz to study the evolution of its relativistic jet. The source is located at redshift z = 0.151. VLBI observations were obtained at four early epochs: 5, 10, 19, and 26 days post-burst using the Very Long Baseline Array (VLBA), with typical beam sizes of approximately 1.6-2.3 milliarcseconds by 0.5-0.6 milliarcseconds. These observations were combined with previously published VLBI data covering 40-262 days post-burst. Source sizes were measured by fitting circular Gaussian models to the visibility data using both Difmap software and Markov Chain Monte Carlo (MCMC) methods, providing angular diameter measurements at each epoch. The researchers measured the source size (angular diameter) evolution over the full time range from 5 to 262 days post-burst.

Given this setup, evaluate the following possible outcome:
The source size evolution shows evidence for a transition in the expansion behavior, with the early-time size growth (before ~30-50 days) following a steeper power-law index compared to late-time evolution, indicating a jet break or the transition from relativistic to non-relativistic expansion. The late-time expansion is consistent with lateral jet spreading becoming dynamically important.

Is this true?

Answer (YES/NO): NO